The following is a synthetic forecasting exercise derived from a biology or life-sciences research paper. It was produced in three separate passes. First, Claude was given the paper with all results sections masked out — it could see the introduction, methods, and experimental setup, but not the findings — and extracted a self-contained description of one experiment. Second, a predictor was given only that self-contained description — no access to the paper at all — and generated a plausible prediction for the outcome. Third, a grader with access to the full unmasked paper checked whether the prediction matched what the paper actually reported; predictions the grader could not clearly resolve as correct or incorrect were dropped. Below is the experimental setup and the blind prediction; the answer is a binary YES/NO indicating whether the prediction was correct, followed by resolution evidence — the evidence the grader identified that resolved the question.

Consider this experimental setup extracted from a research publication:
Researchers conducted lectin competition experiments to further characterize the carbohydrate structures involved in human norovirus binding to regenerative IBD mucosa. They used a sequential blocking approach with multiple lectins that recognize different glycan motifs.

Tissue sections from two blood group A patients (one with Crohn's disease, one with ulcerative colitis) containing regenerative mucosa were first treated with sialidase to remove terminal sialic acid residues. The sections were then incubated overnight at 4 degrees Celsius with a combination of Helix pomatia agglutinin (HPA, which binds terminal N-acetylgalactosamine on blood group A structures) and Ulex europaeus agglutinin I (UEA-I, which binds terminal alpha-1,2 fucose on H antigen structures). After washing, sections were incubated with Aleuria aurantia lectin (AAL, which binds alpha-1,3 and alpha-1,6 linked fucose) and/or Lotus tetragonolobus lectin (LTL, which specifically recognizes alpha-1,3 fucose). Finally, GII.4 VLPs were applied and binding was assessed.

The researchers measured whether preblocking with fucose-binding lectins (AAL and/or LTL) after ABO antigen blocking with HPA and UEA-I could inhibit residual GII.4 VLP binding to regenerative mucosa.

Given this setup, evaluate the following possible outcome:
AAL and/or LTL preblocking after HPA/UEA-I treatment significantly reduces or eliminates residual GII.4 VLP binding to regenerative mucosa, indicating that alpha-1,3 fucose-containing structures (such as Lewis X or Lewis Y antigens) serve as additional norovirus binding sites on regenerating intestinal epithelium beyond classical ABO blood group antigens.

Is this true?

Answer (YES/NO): NO